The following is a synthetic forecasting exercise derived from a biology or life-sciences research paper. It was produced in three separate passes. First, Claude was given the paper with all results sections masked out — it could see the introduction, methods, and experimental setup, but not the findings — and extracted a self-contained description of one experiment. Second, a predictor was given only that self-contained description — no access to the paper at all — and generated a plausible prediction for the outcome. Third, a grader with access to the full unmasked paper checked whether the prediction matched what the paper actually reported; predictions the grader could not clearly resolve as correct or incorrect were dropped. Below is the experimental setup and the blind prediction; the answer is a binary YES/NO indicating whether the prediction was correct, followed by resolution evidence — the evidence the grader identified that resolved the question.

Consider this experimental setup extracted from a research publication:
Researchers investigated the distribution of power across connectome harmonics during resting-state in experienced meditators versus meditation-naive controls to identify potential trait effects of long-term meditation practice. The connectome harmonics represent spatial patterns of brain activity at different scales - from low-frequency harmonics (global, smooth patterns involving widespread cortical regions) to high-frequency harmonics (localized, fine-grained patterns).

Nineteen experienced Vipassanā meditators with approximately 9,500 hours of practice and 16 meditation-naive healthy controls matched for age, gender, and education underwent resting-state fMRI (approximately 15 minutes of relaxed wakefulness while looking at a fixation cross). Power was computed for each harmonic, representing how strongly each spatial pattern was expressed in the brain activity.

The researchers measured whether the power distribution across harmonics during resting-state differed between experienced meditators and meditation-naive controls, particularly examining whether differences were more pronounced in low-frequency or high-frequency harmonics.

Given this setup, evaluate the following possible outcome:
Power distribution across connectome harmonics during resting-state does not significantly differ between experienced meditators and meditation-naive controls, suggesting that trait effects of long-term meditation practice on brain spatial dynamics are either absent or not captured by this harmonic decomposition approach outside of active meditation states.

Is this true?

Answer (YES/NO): NO